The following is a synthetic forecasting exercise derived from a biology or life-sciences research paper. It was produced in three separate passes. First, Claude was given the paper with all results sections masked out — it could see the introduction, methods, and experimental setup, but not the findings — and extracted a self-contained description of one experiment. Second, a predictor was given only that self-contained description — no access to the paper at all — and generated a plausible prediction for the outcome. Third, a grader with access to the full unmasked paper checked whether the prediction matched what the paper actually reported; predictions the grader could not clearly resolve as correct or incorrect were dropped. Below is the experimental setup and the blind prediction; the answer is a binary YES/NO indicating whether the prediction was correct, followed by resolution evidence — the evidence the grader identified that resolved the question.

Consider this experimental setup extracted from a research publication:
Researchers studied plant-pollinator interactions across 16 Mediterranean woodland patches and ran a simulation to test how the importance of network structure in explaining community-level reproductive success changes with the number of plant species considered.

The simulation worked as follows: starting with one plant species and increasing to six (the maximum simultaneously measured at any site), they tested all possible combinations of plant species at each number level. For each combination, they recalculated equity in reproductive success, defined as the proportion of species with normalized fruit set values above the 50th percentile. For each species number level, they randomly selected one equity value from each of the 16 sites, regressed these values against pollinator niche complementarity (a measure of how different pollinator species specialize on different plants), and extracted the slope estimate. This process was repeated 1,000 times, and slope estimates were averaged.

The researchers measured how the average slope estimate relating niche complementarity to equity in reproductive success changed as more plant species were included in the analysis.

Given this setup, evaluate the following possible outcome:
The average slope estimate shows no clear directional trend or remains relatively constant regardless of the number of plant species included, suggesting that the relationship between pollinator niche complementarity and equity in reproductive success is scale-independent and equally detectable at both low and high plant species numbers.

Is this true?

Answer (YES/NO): NO